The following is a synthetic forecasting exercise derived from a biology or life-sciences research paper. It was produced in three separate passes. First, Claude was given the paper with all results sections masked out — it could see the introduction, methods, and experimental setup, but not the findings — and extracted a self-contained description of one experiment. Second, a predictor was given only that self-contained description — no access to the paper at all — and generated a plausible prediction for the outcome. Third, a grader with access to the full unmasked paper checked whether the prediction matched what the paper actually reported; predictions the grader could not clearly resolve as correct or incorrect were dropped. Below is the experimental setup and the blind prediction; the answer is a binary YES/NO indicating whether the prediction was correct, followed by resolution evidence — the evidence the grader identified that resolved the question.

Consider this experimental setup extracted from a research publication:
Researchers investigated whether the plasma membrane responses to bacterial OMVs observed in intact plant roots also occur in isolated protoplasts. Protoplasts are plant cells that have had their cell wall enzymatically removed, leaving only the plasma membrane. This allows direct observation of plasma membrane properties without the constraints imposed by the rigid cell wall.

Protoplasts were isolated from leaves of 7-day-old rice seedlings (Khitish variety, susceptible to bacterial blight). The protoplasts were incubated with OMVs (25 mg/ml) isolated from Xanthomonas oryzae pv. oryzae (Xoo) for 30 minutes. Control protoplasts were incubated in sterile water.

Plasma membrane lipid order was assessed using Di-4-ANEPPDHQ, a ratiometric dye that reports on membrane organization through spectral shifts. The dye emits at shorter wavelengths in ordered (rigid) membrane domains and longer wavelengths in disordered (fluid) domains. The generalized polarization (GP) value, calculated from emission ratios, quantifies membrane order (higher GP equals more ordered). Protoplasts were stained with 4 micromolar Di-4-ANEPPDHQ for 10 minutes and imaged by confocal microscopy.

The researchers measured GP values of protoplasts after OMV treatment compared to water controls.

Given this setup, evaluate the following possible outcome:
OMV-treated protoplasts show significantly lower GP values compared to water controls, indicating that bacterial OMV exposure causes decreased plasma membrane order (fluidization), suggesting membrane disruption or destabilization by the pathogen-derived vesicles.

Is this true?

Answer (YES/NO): NO